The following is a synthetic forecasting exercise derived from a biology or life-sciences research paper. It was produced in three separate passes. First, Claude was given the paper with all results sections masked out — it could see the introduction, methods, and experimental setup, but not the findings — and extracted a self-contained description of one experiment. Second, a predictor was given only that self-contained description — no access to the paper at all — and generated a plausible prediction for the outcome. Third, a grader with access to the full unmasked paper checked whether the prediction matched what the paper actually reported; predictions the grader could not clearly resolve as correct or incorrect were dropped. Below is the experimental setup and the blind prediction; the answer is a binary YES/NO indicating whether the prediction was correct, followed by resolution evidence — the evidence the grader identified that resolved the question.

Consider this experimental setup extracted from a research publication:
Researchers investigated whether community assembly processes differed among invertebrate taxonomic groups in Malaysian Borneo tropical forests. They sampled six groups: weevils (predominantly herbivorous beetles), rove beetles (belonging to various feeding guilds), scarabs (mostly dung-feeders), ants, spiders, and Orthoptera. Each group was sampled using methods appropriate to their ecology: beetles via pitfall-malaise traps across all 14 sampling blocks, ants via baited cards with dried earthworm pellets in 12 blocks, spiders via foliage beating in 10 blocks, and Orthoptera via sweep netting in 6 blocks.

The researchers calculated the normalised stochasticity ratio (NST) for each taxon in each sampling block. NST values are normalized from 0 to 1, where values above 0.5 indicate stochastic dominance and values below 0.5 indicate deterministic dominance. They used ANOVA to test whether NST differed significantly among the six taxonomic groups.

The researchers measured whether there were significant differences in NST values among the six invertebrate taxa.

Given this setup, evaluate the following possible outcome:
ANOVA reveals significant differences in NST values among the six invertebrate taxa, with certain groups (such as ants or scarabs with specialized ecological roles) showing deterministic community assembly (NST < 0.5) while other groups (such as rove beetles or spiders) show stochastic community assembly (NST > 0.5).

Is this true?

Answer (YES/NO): NO